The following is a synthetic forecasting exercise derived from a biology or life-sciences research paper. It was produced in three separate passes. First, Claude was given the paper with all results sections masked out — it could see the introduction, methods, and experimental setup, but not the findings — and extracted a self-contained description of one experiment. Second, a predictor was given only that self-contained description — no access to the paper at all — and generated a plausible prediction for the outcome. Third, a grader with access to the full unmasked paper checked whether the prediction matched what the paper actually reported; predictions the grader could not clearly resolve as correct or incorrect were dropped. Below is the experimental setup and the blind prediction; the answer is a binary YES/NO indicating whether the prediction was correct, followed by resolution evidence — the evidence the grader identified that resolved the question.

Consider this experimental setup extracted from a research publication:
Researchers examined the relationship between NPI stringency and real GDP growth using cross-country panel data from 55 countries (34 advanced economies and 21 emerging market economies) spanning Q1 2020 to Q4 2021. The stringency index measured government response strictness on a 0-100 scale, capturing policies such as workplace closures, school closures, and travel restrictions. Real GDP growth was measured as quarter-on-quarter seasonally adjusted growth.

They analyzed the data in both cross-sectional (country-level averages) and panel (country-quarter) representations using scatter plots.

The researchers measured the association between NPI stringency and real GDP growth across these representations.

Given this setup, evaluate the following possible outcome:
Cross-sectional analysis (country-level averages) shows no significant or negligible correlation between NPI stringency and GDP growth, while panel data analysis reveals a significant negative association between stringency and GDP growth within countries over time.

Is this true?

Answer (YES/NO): NO